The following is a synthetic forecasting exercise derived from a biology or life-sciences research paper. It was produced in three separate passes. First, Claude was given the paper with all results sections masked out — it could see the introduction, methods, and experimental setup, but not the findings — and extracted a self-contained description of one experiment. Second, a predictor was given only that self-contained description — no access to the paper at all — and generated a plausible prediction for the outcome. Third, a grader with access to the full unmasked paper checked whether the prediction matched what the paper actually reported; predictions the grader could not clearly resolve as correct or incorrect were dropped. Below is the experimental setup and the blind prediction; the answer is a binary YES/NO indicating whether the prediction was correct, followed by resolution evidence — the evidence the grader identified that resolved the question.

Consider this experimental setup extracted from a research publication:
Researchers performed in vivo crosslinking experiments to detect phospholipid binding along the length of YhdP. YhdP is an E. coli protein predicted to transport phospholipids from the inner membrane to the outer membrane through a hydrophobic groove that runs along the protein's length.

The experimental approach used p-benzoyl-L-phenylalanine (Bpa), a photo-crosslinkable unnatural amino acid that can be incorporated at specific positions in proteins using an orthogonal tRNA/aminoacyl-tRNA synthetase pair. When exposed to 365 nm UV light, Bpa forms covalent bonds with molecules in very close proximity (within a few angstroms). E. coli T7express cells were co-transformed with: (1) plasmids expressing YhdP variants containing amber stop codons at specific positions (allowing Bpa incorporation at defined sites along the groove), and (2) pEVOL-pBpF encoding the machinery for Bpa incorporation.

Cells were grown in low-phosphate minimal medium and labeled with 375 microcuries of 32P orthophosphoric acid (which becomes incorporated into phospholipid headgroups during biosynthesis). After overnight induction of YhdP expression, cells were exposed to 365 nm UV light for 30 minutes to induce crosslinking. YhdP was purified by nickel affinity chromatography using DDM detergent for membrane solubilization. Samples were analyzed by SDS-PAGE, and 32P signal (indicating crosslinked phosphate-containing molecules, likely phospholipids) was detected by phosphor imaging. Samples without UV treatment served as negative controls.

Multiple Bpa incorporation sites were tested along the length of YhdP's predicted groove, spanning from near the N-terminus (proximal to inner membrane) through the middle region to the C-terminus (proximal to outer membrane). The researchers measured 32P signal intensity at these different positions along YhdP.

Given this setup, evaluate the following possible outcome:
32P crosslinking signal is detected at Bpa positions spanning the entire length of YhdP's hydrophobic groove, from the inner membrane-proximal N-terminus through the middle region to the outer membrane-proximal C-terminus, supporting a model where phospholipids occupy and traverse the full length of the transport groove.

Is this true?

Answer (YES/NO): YES